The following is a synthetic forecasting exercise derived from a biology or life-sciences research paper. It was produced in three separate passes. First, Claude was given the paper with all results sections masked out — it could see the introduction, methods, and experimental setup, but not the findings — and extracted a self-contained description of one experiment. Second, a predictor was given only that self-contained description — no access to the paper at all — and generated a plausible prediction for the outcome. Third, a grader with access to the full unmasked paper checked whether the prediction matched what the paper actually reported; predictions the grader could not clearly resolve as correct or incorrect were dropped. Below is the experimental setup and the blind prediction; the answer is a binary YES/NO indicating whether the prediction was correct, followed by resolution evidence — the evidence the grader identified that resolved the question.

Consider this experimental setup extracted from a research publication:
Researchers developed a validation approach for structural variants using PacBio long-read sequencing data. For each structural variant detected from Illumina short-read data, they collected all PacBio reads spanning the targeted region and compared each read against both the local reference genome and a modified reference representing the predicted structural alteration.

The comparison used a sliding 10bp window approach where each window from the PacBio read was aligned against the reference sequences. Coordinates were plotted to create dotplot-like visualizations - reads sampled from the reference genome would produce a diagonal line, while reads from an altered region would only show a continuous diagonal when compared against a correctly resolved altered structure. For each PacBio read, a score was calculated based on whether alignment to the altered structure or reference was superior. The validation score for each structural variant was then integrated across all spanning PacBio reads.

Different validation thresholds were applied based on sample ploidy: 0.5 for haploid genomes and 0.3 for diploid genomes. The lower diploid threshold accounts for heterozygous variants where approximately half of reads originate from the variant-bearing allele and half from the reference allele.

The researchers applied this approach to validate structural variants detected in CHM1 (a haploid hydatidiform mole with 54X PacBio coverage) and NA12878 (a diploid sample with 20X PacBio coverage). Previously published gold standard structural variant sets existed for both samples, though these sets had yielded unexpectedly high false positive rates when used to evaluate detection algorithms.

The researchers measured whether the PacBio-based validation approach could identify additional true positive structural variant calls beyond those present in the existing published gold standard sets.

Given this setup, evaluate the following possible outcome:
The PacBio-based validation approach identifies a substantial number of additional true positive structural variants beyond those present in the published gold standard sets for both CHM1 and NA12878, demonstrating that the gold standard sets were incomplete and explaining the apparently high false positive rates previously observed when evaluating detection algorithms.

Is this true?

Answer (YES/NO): YES